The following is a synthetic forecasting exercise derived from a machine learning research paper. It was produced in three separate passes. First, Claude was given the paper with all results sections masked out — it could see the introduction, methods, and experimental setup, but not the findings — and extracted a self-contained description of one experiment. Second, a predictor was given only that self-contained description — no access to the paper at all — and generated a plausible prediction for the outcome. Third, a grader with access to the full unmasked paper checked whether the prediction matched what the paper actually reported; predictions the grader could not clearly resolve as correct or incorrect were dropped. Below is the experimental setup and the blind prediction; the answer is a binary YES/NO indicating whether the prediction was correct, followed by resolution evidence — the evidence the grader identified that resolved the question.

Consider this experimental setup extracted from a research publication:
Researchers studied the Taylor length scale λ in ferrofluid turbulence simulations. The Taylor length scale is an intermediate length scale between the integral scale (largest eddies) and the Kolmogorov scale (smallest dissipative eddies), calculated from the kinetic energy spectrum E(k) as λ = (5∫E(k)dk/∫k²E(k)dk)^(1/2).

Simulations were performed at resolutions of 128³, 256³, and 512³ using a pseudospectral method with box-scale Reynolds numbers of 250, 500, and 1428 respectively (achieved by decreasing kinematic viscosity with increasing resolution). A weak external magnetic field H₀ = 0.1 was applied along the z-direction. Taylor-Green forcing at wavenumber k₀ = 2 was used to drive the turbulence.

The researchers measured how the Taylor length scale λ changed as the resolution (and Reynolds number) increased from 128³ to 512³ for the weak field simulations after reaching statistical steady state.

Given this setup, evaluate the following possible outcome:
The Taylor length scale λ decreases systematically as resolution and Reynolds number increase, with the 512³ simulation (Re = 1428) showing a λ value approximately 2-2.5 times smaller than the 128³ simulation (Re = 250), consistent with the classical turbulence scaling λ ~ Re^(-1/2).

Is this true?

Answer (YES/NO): YES